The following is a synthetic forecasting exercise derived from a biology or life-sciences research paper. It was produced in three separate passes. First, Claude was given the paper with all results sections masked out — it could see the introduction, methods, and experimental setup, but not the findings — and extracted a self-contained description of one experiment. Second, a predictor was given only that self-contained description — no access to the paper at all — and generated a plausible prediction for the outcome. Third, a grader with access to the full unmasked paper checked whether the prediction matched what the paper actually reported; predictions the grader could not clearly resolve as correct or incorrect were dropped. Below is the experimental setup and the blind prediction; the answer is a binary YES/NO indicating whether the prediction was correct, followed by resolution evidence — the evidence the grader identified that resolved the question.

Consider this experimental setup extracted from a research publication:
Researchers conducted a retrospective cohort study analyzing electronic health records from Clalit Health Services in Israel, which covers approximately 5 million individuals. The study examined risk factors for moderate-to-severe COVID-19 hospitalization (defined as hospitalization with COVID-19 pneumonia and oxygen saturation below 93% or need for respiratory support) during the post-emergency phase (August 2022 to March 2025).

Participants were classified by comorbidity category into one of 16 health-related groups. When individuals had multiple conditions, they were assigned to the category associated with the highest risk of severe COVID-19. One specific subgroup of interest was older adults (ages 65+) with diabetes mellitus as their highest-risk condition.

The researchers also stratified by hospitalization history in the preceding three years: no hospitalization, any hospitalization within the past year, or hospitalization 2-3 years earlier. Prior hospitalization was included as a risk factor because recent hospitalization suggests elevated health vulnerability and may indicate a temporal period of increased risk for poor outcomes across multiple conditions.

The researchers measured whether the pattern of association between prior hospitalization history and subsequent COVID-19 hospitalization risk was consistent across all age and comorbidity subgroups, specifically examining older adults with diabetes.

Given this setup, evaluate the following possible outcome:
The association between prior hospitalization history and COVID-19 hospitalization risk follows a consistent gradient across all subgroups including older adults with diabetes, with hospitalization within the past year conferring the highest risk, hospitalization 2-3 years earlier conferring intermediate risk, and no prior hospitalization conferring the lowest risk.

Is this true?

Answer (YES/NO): NO